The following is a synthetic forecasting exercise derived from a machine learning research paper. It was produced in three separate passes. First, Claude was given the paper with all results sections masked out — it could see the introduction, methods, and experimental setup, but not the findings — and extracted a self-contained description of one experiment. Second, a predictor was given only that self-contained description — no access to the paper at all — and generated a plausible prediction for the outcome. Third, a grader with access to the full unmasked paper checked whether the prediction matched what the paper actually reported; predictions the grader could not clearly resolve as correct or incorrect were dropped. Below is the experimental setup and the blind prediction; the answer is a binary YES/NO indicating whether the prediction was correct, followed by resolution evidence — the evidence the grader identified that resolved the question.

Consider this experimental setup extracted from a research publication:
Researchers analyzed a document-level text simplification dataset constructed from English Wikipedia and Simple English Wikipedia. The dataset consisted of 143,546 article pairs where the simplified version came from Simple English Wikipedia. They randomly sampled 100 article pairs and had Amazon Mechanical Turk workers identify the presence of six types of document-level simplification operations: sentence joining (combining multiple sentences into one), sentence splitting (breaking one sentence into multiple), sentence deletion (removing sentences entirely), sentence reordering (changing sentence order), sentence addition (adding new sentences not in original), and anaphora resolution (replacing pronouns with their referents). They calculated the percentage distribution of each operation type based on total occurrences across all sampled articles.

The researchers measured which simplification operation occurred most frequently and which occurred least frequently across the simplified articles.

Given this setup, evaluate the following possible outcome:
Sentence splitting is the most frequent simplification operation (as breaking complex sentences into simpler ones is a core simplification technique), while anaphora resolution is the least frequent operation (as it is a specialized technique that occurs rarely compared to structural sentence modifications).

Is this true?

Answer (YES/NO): NO